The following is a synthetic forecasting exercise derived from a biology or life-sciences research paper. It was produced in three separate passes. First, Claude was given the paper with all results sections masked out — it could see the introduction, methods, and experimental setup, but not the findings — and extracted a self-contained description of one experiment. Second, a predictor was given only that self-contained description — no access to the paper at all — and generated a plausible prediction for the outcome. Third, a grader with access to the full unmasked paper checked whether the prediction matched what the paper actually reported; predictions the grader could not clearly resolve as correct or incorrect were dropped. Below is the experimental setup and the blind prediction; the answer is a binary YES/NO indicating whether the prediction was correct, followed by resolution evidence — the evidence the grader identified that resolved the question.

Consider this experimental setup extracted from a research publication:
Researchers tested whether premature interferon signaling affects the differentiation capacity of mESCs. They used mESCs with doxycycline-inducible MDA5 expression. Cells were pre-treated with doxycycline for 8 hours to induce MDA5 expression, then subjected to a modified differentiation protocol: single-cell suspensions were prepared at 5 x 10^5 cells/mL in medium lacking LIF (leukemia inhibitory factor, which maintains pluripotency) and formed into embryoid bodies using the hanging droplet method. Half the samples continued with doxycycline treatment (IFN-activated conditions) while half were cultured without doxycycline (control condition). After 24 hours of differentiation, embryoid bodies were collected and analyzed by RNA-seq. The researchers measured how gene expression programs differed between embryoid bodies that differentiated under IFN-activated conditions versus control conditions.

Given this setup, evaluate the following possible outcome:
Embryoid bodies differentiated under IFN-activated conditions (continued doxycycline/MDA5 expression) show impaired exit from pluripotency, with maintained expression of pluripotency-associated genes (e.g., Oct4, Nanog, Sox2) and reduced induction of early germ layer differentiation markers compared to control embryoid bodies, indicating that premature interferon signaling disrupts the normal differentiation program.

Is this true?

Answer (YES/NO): NO